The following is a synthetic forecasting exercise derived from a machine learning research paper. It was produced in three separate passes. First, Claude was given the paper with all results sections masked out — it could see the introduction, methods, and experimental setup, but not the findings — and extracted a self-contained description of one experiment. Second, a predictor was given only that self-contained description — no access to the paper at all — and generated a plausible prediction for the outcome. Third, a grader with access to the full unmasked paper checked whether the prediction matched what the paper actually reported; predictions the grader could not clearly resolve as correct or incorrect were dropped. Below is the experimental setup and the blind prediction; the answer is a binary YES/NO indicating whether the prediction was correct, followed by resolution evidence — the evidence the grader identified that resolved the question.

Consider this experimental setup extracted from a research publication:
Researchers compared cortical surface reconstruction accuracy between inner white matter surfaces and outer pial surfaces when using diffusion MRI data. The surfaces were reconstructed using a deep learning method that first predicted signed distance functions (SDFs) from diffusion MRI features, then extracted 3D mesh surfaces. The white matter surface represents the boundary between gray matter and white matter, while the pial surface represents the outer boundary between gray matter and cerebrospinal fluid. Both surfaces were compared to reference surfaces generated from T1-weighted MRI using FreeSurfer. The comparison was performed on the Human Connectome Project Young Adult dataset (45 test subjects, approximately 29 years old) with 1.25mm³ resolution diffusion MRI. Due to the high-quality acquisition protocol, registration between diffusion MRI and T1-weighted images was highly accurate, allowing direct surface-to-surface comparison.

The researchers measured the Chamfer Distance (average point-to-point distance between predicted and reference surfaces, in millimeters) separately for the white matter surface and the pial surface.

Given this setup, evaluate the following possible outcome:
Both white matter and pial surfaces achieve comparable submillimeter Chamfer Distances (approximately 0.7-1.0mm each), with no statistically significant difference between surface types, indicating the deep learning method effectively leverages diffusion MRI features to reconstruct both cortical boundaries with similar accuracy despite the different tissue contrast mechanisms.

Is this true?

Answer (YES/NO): NO